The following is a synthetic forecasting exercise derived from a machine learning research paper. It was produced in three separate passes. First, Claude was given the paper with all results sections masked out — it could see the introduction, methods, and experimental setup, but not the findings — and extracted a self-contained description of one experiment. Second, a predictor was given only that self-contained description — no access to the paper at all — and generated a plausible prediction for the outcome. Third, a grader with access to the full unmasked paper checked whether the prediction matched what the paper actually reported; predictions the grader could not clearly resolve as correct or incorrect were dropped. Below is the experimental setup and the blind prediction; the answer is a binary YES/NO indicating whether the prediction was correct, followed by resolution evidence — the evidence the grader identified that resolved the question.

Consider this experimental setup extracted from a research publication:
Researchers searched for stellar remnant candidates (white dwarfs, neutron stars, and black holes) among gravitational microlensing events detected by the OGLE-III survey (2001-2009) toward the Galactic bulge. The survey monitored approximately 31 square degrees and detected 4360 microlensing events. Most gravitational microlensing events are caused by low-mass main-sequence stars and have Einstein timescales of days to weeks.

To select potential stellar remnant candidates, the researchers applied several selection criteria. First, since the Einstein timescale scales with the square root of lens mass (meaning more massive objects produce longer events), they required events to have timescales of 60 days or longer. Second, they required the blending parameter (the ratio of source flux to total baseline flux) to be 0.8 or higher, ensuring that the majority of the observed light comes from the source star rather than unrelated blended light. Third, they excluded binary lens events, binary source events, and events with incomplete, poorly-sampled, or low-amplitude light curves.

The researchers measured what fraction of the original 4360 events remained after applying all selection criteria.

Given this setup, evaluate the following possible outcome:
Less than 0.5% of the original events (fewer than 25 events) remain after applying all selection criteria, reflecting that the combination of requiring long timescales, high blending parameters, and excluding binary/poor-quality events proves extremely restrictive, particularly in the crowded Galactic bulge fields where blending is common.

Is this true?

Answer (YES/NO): NO